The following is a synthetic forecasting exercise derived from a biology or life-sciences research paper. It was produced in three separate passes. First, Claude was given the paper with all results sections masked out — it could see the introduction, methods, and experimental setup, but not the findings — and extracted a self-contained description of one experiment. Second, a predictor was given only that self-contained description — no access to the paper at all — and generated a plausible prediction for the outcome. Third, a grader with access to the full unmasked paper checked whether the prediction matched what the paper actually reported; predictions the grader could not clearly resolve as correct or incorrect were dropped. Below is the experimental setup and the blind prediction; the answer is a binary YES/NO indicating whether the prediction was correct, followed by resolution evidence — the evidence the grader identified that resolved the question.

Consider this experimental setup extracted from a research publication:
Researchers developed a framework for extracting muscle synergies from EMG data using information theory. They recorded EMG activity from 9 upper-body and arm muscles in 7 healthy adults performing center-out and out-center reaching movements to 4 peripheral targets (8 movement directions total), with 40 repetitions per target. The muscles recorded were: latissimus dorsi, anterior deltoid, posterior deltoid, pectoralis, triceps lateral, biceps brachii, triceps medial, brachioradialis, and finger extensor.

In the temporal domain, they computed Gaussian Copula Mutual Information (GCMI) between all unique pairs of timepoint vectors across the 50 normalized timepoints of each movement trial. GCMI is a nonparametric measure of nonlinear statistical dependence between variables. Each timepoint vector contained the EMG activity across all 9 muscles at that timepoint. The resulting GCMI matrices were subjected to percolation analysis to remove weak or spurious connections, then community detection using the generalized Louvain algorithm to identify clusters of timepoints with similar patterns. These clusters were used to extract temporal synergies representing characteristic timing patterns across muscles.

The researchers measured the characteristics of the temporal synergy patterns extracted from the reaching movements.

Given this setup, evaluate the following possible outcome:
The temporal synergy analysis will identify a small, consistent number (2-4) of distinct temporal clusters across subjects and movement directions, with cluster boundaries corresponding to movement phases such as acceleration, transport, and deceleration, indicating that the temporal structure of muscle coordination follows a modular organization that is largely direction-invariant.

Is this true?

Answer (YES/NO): YES